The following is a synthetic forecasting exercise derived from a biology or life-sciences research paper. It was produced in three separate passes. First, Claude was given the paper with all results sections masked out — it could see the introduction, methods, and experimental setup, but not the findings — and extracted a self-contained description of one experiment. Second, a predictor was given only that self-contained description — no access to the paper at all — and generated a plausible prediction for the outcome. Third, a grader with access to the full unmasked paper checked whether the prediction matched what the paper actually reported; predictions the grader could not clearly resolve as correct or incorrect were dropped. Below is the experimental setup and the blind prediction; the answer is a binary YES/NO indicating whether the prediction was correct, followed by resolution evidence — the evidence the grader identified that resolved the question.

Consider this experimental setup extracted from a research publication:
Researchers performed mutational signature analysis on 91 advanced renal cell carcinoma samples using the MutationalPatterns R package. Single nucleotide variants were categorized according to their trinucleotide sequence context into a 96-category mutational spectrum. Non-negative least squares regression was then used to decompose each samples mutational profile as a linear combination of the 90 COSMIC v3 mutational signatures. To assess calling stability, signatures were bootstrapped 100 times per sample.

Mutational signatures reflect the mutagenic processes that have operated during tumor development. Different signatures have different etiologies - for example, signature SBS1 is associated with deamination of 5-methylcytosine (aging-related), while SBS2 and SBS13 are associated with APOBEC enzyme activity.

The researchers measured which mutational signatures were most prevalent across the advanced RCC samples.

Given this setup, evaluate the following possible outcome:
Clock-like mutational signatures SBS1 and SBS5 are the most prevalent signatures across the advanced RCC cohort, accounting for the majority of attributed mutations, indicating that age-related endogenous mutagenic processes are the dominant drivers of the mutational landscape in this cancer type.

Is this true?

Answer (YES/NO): NO